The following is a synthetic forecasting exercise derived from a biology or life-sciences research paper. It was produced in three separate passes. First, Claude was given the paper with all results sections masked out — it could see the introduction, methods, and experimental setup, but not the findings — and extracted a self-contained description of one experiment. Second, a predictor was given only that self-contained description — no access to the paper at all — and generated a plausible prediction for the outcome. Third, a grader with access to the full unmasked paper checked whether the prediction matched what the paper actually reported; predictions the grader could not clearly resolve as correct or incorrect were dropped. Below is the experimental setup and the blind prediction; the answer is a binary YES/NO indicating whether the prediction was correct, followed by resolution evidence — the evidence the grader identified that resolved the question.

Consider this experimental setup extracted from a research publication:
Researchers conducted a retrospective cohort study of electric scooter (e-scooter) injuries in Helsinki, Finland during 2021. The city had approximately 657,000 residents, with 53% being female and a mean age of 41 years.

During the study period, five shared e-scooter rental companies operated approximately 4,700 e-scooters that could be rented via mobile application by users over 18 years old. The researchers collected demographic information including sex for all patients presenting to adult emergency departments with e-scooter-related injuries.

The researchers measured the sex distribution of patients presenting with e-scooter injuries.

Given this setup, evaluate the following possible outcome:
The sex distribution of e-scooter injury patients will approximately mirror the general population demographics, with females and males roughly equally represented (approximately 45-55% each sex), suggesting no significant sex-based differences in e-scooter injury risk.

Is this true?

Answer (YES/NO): NO